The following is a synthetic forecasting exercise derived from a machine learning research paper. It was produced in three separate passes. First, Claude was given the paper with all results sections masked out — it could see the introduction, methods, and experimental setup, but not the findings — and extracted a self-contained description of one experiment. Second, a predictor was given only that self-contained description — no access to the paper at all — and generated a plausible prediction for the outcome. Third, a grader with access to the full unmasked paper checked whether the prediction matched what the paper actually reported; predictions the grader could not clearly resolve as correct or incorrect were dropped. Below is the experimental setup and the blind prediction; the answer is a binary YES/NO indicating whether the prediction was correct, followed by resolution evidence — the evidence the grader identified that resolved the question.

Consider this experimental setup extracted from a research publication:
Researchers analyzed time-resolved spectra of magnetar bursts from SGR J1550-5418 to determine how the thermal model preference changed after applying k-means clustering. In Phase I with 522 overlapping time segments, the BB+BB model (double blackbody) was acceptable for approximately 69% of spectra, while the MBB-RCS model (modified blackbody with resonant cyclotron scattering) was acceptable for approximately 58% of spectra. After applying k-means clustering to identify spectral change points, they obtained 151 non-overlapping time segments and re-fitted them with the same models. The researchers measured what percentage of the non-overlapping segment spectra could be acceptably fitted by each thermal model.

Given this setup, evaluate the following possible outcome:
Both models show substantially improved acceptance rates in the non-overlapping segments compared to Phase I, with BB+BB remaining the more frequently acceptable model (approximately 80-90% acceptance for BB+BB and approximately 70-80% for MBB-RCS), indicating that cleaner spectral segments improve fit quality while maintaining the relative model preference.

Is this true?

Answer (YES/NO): NO